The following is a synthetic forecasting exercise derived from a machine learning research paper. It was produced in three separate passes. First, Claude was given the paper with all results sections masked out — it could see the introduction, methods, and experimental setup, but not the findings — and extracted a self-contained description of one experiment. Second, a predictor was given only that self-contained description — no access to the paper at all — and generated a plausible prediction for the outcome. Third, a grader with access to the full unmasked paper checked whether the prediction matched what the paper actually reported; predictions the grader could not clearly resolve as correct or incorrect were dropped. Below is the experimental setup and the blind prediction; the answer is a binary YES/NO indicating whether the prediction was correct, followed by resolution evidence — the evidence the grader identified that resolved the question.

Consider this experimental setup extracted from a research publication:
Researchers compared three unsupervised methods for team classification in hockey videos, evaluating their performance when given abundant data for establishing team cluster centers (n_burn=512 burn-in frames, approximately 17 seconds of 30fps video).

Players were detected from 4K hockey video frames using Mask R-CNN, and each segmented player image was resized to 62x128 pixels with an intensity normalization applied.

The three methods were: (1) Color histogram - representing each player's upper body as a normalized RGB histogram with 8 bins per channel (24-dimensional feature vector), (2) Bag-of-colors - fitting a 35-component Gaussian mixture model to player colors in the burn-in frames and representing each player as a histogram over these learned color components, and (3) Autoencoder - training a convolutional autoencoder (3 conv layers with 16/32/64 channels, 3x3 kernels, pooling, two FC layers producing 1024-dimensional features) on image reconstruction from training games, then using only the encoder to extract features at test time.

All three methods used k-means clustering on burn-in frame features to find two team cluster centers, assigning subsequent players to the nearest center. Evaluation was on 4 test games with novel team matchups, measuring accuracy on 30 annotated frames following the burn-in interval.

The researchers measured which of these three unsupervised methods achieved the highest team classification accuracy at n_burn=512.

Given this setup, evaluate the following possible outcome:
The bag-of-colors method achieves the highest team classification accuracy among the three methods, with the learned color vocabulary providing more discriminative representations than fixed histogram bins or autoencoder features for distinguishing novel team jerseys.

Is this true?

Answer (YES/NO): NO